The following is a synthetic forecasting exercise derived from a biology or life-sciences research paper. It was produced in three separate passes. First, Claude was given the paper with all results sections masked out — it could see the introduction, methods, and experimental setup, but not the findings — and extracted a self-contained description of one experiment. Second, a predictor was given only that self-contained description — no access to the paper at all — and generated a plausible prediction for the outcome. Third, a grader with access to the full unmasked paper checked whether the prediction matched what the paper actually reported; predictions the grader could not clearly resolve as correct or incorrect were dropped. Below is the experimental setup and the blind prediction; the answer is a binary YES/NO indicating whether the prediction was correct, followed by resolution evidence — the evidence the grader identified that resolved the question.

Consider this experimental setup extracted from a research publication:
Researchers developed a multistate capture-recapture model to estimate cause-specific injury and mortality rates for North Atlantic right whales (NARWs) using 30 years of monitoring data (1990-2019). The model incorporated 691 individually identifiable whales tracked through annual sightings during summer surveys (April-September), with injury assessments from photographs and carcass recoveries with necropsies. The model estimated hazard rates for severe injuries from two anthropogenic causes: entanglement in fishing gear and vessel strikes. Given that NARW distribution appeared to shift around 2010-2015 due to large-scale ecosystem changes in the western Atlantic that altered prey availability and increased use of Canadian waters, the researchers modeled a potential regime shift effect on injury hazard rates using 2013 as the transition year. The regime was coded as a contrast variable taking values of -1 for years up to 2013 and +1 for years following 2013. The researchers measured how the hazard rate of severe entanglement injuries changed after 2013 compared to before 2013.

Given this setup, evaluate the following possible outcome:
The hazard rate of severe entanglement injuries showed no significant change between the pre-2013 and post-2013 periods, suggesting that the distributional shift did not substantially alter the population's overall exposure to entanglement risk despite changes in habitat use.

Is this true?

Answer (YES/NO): NO